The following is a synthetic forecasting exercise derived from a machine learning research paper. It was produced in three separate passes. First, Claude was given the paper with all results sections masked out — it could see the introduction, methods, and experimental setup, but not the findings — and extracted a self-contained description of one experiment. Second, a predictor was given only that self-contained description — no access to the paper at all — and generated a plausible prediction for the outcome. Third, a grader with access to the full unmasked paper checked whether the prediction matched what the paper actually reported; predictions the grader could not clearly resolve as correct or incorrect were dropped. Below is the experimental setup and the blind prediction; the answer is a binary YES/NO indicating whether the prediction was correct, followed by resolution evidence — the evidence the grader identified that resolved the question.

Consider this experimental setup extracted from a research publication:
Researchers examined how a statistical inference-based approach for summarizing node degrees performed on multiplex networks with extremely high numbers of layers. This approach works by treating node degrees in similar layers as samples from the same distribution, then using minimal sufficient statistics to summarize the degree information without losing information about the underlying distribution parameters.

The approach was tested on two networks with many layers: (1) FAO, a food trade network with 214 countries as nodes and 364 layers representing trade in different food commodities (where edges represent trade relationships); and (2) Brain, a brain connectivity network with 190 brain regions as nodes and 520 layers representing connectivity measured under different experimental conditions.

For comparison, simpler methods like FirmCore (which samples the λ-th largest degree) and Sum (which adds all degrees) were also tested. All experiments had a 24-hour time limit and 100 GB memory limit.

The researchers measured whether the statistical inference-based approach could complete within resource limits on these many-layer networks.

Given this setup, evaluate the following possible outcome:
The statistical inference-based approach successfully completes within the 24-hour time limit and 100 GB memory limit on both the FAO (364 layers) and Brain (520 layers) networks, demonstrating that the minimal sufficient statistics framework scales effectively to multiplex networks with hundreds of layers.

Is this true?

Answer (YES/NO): NO